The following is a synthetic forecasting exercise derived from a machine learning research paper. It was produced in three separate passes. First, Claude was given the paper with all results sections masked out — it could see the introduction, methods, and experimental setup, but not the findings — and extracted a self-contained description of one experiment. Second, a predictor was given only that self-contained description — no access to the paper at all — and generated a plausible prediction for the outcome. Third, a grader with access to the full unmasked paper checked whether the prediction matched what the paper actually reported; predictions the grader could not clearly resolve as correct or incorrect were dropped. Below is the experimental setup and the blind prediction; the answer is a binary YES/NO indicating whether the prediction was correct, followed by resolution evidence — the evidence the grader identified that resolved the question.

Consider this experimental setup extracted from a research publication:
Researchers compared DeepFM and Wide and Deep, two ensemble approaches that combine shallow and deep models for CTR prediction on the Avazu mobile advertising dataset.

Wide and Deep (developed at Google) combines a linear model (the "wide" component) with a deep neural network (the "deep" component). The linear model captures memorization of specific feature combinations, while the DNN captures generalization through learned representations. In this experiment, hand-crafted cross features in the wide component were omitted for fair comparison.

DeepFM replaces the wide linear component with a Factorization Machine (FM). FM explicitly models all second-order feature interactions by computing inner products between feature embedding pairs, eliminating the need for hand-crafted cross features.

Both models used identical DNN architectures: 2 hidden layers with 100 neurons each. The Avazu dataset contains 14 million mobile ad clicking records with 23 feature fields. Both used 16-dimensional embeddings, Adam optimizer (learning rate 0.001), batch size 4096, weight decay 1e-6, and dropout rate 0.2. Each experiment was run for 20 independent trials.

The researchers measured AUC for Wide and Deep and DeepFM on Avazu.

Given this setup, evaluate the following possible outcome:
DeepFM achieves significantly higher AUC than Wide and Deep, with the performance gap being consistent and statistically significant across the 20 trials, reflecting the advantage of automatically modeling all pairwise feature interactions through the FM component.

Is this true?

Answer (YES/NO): YES